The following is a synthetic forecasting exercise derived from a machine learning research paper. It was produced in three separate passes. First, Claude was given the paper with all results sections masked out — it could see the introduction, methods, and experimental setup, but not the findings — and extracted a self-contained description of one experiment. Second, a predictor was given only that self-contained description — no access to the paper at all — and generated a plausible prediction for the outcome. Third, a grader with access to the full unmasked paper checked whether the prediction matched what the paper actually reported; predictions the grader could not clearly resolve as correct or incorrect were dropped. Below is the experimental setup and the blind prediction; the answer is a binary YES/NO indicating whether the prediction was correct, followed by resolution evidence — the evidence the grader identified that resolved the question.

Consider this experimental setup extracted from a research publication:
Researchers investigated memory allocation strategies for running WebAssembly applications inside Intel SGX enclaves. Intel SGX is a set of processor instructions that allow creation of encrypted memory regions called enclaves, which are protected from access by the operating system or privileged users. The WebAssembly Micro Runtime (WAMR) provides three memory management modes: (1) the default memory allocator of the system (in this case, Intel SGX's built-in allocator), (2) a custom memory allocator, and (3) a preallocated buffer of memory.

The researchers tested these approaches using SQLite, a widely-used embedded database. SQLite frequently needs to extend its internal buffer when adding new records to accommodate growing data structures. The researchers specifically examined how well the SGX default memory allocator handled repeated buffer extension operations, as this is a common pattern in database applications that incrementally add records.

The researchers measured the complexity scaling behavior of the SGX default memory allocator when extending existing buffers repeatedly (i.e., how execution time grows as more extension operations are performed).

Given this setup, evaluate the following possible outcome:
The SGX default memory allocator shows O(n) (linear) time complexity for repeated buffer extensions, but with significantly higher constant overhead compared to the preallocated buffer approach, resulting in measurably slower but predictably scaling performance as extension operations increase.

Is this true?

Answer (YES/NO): NO